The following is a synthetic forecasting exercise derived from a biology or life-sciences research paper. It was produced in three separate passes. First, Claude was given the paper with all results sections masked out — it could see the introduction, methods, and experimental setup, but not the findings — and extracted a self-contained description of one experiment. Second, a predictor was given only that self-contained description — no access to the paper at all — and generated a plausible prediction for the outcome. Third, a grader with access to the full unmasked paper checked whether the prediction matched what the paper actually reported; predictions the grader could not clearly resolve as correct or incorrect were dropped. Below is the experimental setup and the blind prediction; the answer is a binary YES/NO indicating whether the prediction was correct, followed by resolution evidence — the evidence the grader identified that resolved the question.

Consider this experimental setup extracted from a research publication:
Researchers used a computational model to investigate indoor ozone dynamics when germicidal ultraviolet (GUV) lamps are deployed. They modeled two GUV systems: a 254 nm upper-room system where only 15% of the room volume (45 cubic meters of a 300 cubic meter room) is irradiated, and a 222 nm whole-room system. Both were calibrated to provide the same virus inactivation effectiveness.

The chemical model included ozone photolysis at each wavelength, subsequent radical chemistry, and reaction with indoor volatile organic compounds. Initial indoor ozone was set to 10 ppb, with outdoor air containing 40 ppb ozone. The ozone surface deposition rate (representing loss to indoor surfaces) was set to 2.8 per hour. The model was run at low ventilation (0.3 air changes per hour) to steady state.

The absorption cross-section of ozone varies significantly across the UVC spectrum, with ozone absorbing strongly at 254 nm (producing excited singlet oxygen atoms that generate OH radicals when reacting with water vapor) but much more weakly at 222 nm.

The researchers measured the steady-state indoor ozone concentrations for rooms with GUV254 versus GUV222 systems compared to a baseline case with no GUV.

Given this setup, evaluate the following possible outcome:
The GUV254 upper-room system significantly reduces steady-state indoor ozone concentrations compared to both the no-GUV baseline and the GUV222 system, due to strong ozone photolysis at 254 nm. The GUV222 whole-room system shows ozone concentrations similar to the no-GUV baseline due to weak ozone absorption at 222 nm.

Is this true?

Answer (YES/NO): NO